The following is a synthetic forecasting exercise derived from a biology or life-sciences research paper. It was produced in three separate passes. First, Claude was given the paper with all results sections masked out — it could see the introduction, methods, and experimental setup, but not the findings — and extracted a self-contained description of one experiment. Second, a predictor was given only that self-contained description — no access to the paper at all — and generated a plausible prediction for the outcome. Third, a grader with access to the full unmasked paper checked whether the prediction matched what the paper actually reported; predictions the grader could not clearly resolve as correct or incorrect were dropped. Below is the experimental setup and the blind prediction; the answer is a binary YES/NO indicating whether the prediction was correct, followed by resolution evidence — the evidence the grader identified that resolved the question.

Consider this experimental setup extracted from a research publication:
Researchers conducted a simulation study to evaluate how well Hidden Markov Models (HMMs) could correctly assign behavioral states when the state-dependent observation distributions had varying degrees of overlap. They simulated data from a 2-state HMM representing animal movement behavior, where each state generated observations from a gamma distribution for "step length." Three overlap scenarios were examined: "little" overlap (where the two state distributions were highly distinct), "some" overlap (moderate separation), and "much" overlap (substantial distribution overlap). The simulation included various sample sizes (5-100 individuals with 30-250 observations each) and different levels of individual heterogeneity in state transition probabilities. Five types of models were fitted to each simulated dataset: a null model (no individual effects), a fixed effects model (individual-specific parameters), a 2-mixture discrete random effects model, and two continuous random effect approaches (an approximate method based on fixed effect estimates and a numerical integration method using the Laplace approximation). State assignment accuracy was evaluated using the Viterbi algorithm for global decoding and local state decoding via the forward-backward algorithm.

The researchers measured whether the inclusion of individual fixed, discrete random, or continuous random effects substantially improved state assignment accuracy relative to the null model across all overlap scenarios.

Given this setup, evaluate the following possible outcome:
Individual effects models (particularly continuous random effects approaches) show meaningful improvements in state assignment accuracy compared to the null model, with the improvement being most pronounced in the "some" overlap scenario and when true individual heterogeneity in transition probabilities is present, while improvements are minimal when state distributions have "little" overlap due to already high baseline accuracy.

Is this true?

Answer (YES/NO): NO